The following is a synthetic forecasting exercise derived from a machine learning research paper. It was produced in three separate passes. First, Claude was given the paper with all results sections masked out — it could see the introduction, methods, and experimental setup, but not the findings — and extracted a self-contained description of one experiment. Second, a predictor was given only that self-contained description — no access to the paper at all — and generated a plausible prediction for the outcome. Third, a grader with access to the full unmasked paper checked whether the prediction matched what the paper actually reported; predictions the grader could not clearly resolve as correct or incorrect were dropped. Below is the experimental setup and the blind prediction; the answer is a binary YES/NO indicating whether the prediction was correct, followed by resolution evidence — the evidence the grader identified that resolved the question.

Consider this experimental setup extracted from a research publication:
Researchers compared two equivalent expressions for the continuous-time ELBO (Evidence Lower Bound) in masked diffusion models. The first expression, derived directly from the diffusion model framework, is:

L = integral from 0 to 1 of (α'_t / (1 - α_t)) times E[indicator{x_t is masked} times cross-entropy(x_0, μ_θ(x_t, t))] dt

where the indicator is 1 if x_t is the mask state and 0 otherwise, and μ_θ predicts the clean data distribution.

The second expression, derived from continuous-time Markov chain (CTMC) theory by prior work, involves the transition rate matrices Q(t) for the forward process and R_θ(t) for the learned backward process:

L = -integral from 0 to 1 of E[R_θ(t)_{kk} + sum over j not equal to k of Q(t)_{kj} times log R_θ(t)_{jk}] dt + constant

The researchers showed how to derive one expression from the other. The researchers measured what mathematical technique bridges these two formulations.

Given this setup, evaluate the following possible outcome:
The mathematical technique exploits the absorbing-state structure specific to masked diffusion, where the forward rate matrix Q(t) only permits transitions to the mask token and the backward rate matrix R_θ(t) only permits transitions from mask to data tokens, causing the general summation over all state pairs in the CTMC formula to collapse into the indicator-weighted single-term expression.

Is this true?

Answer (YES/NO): NO